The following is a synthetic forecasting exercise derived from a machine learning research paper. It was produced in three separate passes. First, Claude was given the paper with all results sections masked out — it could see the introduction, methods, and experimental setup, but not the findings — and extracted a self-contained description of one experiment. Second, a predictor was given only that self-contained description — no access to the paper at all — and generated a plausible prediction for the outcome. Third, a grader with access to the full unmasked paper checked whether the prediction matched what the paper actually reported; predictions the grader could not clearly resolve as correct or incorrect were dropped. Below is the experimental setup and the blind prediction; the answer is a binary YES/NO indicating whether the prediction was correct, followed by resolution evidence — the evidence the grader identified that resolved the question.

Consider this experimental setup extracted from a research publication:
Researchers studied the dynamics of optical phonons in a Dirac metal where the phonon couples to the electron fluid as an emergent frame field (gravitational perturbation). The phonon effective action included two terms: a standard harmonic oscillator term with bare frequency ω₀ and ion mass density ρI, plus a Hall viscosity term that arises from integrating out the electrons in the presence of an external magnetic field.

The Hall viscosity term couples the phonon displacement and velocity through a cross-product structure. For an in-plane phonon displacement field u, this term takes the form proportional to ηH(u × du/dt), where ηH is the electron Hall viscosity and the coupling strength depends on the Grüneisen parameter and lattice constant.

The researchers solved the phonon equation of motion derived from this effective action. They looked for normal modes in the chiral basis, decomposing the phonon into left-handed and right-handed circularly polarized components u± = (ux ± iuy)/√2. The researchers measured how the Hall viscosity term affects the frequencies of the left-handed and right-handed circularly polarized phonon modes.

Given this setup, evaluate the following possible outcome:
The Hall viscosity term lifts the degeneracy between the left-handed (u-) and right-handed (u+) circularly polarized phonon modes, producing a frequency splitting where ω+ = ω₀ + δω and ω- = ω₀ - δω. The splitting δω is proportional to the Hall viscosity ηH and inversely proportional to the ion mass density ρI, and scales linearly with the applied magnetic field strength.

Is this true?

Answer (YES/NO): NO